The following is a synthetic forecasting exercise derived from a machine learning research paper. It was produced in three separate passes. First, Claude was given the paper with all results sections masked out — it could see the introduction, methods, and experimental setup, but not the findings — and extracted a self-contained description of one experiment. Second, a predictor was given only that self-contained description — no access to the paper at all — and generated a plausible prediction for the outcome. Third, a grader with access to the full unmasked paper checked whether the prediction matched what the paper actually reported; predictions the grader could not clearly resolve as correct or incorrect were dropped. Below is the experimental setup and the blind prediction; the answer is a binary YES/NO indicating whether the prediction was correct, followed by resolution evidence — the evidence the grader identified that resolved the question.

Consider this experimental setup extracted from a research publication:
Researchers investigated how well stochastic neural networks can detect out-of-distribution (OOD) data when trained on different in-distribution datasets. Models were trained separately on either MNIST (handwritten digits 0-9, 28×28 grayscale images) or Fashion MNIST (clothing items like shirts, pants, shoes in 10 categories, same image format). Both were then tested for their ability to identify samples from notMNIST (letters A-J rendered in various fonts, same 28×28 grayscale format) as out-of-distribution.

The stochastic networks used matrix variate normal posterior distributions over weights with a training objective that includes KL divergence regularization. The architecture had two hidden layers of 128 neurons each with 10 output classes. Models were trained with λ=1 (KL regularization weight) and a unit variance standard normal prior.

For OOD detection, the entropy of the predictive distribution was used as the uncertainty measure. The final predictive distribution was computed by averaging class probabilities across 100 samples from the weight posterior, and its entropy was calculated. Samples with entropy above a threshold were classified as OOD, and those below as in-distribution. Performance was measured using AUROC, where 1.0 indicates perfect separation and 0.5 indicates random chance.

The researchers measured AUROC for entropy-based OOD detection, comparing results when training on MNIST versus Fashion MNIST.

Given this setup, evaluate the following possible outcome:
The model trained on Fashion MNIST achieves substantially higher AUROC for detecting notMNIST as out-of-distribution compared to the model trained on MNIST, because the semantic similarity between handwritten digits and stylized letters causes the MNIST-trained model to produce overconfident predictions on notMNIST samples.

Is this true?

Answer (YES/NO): NO